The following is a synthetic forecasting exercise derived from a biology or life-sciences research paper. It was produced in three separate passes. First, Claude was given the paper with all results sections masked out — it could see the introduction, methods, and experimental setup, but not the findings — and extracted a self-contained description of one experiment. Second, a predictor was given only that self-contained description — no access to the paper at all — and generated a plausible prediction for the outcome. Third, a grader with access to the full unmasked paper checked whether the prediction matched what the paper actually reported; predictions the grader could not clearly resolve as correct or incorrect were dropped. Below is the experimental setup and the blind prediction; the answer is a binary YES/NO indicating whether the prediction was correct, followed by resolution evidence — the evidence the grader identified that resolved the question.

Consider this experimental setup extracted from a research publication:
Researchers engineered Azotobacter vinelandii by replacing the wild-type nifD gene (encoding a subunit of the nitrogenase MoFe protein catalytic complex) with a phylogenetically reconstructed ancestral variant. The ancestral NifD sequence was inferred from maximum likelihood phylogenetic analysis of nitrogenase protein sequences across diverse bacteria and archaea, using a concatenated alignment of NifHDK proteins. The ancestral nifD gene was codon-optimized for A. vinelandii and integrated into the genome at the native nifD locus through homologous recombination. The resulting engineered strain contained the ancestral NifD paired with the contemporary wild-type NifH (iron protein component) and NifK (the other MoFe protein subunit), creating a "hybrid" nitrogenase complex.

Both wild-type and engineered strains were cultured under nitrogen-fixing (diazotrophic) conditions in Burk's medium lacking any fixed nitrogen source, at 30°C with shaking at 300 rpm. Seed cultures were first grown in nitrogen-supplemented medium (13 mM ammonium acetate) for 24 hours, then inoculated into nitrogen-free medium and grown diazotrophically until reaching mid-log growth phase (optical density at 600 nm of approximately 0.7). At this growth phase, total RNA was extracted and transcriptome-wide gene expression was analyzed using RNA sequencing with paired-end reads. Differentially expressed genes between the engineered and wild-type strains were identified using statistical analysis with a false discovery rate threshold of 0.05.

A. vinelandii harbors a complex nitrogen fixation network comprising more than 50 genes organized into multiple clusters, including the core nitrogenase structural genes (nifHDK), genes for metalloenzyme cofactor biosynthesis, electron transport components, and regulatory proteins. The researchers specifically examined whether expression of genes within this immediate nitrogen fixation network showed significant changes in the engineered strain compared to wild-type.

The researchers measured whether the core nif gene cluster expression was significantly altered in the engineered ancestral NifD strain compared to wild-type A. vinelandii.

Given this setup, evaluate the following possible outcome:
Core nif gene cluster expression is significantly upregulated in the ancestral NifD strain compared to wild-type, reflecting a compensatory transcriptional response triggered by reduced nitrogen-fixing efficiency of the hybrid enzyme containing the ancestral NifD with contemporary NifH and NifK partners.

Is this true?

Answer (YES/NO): NO